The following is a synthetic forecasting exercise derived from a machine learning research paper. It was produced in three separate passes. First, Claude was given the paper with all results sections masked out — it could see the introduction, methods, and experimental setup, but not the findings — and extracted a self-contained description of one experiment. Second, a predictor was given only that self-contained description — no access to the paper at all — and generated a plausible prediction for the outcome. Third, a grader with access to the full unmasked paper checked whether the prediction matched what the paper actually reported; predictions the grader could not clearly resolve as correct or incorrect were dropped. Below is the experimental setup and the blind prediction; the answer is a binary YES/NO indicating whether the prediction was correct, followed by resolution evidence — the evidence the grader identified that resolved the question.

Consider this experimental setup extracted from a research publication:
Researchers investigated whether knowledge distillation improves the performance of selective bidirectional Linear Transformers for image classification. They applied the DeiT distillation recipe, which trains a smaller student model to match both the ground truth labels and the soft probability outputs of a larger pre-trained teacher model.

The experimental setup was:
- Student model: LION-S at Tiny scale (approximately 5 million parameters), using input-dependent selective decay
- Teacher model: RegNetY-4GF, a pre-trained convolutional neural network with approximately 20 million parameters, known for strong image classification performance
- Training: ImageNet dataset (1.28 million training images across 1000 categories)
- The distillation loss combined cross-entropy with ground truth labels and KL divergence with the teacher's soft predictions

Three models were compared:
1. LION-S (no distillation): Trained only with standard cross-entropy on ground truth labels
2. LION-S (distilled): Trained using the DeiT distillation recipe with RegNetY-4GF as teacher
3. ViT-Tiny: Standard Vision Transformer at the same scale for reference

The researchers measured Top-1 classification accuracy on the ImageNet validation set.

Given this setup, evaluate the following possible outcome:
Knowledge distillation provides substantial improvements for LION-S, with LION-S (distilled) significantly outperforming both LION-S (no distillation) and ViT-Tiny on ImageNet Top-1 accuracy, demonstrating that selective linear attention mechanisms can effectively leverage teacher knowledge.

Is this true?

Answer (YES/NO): NO